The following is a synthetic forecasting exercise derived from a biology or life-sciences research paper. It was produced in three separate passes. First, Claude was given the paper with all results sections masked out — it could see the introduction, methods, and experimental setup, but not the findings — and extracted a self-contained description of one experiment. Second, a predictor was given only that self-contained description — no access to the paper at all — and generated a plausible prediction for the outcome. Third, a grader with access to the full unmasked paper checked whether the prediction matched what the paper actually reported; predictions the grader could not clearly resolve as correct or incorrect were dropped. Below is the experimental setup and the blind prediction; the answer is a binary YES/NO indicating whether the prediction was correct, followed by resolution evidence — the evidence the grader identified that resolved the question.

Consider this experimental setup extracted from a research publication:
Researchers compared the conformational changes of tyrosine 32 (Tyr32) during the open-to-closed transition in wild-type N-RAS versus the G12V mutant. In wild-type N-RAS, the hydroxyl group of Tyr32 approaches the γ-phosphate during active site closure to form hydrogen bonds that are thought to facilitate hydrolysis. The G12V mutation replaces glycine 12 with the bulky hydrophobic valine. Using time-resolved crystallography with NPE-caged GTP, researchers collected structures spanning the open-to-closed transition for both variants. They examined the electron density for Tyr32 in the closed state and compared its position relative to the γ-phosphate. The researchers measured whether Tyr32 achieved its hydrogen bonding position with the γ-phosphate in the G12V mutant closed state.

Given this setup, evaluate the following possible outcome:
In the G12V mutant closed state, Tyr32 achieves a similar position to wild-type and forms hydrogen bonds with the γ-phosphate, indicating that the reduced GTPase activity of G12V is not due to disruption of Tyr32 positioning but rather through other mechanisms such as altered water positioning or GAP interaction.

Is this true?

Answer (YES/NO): NO